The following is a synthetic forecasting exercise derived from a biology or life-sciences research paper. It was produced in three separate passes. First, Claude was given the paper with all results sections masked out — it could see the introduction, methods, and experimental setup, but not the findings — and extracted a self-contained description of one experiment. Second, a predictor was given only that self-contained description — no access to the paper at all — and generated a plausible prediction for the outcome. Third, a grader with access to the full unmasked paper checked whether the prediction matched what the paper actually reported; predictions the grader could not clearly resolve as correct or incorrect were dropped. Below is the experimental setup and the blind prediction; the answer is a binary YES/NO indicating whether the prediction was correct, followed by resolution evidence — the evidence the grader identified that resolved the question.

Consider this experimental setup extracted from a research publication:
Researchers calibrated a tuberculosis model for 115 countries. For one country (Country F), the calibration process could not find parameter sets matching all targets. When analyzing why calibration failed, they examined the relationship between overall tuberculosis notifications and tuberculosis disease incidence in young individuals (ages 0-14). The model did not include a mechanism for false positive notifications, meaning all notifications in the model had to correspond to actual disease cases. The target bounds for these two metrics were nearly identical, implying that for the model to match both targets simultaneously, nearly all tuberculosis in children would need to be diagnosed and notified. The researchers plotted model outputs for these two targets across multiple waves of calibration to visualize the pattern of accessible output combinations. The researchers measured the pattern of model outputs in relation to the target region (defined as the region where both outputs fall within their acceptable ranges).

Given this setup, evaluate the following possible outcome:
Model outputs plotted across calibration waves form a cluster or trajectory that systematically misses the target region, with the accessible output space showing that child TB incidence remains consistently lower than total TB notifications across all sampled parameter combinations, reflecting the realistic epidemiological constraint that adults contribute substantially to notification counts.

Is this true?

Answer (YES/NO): NO